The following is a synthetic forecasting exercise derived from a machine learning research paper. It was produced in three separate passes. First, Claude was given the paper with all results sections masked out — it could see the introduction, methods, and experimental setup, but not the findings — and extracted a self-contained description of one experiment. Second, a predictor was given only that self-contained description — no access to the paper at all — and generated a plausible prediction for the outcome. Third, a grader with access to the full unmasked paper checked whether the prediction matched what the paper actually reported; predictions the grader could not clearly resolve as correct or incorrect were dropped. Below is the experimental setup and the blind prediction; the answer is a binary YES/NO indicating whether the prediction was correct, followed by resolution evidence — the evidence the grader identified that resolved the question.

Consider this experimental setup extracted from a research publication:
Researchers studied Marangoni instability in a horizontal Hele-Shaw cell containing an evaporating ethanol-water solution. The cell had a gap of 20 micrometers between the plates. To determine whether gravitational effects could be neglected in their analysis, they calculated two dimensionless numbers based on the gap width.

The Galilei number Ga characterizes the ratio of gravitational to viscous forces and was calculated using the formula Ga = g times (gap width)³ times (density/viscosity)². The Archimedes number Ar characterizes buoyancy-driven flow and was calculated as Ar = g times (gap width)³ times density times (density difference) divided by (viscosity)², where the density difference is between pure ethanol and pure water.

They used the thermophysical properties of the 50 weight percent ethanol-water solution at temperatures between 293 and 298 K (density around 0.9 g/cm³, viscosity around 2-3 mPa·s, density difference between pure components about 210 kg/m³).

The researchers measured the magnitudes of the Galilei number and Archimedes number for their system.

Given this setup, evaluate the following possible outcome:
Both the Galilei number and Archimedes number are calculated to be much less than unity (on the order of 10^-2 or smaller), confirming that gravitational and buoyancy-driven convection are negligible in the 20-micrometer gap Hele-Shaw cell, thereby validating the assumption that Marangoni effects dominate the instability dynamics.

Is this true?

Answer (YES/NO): YES